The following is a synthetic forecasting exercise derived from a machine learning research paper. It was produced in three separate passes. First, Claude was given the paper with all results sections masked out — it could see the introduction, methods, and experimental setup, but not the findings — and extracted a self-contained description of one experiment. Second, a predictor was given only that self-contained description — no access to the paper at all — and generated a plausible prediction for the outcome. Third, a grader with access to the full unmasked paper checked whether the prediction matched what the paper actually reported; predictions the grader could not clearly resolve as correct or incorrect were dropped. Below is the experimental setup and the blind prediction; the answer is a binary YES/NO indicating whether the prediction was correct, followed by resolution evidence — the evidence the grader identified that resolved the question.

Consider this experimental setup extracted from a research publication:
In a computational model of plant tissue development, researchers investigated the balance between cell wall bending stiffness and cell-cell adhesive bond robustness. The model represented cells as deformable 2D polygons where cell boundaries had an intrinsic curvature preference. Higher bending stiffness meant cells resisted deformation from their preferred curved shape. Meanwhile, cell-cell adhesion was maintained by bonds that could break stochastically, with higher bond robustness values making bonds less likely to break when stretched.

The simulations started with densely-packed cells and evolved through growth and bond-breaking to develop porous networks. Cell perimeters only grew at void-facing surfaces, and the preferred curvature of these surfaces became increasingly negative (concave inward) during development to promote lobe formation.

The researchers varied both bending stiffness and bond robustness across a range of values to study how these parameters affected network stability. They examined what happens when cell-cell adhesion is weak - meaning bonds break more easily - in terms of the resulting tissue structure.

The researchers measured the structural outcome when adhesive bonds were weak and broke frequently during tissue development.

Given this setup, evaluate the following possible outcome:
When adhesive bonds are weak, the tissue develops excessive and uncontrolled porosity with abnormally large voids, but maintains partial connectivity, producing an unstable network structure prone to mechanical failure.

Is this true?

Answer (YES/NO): NO